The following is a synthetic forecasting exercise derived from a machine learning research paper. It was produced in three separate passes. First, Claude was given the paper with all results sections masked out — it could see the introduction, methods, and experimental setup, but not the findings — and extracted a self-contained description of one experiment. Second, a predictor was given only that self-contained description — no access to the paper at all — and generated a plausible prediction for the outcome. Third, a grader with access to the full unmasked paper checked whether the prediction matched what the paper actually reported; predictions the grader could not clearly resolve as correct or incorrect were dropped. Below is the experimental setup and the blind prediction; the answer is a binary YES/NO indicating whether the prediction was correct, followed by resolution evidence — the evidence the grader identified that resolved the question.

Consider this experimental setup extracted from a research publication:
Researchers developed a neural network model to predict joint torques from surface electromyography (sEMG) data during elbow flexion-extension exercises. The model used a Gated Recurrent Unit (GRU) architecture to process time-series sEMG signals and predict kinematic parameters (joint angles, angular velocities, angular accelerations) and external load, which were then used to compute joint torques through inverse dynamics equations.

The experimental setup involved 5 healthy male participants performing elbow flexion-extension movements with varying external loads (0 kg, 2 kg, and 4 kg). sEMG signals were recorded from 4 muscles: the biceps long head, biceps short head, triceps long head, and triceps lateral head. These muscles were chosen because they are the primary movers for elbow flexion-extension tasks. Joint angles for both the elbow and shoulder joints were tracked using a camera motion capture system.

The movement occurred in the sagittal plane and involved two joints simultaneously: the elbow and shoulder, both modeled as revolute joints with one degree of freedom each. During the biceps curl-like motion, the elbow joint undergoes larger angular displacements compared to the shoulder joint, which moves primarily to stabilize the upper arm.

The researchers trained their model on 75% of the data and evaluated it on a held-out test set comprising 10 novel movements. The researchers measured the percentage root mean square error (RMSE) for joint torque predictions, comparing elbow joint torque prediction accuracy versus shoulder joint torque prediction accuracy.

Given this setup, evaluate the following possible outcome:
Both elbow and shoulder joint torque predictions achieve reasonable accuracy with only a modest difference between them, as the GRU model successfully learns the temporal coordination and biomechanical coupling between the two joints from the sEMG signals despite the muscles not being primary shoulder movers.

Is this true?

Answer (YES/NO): NO